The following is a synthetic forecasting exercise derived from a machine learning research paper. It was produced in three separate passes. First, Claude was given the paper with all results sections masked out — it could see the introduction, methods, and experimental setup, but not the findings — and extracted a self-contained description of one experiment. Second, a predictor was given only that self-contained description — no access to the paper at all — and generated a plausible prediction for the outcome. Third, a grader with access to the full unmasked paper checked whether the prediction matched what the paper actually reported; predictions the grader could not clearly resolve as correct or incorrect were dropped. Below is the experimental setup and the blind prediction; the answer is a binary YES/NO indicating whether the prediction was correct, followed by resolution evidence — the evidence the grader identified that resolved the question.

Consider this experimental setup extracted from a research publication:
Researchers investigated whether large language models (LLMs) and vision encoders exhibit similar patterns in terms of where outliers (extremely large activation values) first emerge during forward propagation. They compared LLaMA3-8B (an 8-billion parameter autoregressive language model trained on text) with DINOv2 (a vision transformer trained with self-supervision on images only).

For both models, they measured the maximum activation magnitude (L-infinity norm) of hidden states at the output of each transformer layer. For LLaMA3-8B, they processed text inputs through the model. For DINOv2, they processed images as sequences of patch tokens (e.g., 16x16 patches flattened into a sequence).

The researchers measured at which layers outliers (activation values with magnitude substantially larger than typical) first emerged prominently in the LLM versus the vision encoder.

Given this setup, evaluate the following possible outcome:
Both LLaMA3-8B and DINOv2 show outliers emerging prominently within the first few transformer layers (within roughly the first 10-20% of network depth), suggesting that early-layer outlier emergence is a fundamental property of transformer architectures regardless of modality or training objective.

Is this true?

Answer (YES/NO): NO